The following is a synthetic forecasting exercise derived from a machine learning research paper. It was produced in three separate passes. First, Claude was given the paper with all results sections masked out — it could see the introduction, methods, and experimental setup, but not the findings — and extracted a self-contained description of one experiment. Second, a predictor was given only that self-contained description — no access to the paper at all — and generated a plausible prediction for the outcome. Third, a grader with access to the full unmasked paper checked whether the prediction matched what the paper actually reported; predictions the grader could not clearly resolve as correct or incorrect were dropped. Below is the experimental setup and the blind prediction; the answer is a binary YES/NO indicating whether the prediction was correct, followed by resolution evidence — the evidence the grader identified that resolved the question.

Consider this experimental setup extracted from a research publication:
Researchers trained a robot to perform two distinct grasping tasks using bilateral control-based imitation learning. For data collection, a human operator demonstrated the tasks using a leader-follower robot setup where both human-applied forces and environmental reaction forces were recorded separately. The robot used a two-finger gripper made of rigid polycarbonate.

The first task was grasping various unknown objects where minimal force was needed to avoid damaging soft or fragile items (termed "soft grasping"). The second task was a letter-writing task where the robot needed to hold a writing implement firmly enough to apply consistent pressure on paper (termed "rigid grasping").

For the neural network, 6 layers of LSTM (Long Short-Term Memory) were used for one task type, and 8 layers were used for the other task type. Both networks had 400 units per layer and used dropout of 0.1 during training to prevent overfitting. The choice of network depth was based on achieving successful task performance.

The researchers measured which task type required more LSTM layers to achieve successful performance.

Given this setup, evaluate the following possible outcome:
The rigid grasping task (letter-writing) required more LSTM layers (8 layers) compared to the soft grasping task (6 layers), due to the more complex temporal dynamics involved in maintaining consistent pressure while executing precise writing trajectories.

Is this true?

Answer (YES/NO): YES